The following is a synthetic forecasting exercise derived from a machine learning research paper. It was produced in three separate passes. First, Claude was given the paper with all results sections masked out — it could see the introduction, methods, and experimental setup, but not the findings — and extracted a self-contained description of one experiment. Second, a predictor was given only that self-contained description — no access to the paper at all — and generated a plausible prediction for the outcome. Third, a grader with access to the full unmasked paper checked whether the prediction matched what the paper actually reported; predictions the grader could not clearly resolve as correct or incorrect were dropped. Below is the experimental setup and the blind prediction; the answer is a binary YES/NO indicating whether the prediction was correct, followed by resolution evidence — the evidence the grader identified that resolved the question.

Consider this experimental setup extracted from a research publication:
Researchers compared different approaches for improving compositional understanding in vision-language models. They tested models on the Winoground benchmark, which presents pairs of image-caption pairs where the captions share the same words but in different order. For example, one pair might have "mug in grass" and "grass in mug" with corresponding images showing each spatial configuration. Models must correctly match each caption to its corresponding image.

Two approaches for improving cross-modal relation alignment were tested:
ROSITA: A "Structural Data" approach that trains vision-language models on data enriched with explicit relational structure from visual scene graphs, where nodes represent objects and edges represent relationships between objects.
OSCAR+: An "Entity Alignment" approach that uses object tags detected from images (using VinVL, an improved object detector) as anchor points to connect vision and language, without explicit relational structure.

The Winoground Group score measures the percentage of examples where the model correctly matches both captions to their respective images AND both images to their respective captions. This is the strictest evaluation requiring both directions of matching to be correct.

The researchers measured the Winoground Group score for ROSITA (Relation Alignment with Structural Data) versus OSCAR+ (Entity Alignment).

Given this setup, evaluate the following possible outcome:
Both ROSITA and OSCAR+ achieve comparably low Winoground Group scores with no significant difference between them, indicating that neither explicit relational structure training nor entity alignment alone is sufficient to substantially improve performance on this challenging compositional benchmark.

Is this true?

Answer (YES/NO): NO